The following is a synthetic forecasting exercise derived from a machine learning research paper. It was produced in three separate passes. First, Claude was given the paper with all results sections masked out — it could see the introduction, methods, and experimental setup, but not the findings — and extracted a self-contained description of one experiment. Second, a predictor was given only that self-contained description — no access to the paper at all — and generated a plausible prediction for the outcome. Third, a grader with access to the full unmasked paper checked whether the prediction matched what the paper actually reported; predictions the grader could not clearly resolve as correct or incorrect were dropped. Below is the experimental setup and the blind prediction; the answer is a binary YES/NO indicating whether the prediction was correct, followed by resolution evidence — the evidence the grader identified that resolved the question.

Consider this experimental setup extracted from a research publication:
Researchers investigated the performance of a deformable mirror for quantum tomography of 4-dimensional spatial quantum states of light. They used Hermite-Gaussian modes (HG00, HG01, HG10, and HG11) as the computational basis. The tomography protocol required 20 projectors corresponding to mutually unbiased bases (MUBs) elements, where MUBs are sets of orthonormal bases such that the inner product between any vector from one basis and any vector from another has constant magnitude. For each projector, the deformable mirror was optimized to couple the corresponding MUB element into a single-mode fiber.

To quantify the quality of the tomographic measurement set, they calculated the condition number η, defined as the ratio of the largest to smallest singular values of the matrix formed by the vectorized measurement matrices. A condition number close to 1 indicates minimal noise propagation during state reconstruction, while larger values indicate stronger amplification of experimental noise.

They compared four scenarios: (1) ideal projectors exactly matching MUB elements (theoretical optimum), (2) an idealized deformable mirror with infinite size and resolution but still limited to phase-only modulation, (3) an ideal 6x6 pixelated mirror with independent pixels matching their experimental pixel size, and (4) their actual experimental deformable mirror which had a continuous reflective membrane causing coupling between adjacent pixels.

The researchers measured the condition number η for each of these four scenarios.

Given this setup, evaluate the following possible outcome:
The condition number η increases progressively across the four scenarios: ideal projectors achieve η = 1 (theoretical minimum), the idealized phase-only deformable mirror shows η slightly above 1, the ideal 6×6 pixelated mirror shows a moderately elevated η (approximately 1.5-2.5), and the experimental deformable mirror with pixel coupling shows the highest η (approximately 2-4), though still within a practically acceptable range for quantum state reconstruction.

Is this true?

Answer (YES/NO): NO